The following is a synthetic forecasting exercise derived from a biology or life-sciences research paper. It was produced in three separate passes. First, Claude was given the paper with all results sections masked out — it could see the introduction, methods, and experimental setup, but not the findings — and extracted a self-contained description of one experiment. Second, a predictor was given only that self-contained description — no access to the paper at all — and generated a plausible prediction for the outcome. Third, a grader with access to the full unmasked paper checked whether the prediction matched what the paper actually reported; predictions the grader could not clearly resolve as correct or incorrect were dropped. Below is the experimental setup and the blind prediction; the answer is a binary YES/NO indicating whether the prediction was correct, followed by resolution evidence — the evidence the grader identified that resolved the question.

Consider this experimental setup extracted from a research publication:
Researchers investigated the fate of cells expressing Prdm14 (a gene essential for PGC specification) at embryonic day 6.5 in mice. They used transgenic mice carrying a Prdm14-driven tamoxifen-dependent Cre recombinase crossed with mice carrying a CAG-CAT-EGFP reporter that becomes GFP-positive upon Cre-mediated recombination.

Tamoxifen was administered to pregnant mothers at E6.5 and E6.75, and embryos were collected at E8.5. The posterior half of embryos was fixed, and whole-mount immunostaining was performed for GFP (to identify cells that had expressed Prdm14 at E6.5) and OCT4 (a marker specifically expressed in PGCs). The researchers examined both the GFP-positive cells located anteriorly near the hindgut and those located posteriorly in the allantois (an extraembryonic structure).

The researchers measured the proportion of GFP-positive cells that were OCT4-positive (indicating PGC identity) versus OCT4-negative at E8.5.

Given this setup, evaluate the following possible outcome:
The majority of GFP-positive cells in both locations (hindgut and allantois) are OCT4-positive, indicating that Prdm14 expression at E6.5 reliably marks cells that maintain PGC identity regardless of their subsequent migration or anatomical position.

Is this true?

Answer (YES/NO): NO